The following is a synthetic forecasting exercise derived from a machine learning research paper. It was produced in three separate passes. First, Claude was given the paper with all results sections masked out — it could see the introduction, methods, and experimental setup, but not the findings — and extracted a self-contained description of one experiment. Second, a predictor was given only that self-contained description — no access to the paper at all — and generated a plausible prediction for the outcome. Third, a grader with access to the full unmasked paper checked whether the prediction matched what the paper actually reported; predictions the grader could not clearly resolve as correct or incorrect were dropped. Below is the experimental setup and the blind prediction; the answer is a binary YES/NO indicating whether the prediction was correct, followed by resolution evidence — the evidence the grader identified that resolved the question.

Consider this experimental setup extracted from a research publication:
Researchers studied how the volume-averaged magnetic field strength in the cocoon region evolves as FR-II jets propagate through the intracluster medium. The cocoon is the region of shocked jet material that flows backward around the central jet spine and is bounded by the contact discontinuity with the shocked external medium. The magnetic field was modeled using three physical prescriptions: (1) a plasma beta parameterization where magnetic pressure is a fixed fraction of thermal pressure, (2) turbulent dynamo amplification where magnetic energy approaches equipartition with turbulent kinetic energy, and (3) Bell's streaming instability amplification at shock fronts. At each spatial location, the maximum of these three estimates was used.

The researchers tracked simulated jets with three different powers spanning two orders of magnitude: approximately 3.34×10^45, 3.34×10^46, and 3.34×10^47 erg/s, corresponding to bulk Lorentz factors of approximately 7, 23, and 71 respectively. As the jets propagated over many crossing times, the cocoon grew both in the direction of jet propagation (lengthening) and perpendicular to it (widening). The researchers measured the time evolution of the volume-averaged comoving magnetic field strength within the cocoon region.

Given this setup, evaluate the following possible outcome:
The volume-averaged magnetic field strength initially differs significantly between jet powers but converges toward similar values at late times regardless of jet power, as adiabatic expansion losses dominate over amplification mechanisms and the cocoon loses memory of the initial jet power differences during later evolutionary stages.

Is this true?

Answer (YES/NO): NO